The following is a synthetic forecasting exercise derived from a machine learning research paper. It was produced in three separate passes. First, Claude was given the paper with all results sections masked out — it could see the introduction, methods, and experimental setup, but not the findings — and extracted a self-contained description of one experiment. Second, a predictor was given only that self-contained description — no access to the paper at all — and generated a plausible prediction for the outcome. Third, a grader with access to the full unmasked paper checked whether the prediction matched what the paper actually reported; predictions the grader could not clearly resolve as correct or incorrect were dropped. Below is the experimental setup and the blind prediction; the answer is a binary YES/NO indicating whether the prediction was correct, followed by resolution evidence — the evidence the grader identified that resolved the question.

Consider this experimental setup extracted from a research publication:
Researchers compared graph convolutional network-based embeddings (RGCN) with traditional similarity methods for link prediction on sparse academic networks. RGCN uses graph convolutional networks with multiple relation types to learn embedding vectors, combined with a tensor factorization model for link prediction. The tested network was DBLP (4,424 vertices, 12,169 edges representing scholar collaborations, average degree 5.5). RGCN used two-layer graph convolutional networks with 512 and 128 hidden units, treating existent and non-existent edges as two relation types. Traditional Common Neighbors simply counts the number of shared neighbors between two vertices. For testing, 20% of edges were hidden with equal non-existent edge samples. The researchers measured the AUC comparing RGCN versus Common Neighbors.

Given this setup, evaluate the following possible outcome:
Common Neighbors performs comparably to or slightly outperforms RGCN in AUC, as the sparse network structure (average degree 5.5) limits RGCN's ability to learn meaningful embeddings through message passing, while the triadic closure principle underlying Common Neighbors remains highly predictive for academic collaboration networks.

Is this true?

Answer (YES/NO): YES